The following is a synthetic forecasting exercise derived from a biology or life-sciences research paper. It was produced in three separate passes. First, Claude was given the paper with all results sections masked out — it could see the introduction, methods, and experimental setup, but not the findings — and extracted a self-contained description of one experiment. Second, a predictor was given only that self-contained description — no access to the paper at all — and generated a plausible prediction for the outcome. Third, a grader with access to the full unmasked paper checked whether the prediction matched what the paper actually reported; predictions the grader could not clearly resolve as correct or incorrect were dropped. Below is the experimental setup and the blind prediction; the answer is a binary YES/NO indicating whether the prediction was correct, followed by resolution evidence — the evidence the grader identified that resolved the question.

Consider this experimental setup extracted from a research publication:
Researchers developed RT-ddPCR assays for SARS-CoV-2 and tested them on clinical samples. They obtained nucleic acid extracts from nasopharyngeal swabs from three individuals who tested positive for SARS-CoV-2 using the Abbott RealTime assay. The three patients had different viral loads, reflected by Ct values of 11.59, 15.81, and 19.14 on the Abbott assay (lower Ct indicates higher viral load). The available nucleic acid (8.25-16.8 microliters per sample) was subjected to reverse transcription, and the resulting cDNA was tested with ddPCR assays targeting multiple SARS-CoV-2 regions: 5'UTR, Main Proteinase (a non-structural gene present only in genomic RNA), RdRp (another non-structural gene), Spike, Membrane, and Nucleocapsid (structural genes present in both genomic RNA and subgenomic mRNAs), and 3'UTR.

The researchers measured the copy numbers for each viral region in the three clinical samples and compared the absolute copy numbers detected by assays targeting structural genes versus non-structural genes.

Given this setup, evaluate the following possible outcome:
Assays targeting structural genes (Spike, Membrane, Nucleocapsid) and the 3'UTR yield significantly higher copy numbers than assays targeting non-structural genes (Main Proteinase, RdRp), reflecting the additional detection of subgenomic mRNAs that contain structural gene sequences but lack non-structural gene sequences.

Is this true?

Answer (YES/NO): NO